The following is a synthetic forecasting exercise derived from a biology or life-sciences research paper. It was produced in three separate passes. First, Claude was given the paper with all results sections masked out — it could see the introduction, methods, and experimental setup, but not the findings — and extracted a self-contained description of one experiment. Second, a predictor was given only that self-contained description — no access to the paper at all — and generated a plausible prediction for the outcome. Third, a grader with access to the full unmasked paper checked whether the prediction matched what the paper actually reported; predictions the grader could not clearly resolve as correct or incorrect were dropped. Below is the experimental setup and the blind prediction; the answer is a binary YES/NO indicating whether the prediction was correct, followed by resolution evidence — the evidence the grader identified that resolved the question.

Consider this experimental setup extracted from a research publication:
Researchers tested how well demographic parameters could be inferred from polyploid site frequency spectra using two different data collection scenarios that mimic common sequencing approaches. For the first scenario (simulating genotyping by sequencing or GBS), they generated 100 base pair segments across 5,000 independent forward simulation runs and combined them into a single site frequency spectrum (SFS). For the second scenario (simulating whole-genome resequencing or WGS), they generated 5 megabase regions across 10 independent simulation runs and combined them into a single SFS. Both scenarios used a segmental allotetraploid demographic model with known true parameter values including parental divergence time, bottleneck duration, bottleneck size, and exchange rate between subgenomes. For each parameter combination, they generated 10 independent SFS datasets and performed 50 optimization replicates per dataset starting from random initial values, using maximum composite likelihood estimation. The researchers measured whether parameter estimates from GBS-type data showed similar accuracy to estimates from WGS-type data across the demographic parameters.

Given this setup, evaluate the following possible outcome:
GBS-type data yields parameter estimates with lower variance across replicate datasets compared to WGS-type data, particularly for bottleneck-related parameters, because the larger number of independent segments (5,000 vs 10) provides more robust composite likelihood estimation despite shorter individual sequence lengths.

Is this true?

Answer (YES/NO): NO